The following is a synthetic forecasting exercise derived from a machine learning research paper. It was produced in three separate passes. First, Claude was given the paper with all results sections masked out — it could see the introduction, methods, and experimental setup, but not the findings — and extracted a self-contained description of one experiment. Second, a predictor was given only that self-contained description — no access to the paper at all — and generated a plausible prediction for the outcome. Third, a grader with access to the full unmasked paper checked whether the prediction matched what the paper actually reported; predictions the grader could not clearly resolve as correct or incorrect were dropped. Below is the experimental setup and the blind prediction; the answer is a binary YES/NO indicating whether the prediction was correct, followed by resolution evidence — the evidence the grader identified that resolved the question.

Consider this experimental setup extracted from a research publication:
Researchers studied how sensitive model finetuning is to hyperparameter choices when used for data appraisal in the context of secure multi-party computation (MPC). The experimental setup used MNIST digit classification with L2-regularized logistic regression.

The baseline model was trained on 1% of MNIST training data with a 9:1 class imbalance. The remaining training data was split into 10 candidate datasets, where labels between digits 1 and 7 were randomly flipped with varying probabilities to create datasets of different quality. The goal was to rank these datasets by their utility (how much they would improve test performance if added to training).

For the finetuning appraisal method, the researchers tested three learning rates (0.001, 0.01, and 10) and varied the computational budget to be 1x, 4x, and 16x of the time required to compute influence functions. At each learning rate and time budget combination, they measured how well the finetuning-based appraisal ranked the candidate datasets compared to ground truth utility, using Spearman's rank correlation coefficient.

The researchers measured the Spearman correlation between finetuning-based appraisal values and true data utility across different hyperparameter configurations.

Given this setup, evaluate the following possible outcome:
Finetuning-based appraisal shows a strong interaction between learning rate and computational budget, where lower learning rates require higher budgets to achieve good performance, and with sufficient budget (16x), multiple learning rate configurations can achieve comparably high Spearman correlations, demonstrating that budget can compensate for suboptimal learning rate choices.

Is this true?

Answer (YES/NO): NO